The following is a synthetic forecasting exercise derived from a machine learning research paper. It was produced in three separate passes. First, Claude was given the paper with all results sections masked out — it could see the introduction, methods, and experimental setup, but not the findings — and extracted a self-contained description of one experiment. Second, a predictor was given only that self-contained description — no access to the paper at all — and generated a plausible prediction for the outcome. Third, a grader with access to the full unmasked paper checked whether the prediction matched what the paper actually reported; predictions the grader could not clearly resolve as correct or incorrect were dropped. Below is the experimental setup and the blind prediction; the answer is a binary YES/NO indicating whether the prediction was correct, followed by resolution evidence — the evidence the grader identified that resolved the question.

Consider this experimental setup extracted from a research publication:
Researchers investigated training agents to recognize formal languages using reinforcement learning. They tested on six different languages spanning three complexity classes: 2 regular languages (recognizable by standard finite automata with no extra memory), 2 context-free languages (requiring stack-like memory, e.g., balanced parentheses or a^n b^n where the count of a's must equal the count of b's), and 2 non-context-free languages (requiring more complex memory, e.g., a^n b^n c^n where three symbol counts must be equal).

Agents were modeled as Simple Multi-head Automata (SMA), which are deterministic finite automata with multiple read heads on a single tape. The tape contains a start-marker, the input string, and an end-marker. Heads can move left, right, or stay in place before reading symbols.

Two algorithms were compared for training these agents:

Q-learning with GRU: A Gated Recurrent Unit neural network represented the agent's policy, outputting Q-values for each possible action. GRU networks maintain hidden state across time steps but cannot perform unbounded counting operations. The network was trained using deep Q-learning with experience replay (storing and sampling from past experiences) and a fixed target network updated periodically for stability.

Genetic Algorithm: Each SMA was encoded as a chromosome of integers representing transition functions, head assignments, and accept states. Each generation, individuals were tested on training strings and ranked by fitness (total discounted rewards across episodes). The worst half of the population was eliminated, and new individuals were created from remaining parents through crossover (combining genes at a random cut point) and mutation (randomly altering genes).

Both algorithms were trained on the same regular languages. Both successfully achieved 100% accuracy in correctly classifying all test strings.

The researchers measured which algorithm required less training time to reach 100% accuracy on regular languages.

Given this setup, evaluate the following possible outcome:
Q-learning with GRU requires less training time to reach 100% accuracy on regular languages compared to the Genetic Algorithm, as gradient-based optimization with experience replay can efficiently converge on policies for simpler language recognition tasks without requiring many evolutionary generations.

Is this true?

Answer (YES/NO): YES